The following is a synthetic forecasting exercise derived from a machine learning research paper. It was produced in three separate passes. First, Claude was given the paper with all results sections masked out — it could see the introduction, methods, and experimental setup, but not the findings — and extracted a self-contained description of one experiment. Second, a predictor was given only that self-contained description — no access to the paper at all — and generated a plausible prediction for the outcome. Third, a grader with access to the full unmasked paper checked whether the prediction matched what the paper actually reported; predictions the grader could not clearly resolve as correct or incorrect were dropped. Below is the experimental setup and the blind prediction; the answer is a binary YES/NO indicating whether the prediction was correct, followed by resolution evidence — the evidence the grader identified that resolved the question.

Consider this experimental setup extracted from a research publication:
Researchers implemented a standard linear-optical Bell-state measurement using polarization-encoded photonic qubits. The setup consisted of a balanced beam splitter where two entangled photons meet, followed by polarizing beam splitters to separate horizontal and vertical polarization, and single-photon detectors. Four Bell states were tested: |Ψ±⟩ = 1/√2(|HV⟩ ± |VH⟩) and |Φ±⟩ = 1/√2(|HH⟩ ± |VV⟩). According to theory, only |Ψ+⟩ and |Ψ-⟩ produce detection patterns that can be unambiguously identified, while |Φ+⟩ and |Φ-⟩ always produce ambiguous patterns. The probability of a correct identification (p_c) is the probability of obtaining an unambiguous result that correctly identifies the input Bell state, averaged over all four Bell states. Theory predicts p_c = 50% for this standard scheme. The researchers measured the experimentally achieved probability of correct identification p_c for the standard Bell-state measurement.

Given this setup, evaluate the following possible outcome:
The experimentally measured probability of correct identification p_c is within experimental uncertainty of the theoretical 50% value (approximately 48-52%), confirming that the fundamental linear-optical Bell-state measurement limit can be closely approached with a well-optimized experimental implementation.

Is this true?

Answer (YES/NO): NO